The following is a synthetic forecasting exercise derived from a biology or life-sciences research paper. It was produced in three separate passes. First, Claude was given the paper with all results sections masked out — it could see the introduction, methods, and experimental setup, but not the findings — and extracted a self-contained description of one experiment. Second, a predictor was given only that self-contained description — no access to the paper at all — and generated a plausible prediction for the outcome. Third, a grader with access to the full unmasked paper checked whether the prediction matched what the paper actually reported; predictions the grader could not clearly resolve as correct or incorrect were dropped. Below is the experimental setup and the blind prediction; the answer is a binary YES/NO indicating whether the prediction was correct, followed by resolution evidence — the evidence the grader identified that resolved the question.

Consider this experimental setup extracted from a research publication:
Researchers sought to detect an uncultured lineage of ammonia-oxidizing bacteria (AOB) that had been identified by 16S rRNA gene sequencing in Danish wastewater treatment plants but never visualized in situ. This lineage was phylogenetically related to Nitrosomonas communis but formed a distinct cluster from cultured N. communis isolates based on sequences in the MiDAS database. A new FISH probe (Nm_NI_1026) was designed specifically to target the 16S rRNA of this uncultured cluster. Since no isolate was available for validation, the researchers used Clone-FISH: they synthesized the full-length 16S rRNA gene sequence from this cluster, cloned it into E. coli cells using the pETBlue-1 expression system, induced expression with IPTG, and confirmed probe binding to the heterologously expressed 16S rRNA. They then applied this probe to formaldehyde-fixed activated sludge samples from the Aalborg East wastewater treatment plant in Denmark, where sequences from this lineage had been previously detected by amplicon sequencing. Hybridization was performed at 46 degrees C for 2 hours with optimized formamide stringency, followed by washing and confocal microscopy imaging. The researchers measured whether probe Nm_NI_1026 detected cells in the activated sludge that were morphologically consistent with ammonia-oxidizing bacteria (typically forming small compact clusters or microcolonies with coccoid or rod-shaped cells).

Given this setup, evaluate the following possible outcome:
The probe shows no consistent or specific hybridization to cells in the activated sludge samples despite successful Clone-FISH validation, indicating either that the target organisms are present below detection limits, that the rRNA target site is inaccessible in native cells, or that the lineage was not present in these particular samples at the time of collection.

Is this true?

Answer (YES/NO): NO